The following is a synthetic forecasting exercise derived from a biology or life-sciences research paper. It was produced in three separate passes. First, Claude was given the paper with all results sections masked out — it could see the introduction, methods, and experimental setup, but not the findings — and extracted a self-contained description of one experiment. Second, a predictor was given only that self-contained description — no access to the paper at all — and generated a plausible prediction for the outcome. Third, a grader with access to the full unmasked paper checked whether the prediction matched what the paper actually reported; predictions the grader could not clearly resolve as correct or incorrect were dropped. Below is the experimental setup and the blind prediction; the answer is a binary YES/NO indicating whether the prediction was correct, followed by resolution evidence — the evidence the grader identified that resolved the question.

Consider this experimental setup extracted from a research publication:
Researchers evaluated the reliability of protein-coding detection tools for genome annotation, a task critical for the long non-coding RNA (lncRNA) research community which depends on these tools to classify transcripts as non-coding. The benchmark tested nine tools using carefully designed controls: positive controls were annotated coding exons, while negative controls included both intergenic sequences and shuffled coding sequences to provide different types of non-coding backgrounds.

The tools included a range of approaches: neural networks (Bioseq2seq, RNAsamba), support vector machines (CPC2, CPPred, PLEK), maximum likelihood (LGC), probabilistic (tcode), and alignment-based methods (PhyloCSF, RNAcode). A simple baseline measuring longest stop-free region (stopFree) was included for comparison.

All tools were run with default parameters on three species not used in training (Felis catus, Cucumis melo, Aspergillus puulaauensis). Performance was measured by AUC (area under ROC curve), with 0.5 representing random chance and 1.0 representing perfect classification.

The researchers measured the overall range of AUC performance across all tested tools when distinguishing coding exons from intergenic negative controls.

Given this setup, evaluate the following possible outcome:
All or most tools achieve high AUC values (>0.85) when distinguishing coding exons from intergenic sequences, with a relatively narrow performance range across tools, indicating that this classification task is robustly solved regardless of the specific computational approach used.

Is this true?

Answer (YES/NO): NO